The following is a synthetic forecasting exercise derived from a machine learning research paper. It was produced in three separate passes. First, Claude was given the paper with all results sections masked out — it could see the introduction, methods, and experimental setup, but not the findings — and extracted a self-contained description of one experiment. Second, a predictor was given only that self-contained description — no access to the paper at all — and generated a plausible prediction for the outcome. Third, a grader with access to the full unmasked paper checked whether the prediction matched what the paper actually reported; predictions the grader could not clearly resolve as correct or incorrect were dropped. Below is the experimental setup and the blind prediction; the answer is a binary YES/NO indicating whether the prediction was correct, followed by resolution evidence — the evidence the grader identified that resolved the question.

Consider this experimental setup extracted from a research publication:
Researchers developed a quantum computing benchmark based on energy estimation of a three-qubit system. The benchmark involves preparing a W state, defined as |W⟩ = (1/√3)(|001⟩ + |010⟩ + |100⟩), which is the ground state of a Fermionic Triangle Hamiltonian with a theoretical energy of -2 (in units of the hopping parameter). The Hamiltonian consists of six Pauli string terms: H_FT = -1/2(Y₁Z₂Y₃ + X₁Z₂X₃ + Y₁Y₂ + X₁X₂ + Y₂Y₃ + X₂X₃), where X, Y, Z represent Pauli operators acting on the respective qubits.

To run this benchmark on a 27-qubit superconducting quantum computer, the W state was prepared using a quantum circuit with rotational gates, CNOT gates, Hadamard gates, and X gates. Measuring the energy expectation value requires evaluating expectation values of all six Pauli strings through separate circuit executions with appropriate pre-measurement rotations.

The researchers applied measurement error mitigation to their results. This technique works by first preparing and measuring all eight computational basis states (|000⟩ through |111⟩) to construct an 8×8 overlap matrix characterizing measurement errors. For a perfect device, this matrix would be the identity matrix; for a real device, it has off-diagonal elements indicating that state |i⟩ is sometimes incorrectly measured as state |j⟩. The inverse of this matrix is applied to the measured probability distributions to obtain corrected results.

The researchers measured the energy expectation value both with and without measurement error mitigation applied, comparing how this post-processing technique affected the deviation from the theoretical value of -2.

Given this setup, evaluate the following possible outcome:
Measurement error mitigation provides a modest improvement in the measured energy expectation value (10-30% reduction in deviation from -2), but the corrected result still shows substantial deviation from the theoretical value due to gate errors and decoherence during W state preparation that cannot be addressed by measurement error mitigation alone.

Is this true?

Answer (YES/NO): NO